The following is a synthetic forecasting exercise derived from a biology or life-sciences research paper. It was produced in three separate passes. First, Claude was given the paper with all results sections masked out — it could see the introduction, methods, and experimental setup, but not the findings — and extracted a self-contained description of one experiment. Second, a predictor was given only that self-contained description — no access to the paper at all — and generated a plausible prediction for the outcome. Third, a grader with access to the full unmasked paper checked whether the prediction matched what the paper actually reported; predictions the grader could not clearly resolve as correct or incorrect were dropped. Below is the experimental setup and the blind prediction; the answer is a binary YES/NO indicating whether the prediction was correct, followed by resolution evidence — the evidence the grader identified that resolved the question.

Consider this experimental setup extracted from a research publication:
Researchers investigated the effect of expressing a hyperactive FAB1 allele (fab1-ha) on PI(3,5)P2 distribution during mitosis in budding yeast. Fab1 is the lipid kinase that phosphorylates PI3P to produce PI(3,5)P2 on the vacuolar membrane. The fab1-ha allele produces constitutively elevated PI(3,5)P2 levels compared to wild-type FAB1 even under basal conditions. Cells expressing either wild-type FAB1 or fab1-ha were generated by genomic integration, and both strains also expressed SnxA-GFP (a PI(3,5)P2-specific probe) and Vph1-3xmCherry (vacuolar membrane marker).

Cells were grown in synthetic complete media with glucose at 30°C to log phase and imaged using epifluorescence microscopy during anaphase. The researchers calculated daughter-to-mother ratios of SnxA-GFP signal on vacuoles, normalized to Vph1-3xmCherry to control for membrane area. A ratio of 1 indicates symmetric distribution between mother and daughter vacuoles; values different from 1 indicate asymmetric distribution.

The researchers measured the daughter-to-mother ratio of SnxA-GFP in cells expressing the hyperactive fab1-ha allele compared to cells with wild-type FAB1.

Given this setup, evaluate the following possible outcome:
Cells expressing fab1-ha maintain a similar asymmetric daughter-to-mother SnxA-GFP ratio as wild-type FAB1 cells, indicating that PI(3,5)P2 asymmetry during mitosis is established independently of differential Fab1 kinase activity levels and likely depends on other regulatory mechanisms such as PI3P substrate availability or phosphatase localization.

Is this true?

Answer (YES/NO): NO